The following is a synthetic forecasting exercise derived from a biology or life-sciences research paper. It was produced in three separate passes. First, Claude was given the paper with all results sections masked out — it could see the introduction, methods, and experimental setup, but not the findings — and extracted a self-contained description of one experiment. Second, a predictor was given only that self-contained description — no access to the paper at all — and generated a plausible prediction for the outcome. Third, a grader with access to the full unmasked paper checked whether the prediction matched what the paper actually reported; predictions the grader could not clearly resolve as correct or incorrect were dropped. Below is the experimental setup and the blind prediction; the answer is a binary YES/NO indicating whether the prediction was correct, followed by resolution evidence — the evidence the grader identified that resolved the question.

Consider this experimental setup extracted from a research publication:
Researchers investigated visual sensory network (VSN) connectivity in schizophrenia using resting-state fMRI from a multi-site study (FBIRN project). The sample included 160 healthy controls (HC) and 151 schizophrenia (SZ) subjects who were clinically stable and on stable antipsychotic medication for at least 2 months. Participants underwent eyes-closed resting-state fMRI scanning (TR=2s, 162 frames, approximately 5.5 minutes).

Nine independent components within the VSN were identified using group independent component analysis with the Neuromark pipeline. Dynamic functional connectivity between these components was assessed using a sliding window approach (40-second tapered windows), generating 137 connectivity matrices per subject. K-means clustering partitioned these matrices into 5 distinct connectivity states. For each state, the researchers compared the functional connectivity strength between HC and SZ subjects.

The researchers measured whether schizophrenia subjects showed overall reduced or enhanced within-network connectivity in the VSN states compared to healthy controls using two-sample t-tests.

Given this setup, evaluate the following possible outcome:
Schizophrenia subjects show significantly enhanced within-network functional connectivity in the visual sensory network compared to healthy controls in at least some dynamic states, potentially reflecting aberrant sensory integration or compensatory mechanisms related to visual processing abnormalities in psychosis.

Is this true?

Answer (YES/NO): NO